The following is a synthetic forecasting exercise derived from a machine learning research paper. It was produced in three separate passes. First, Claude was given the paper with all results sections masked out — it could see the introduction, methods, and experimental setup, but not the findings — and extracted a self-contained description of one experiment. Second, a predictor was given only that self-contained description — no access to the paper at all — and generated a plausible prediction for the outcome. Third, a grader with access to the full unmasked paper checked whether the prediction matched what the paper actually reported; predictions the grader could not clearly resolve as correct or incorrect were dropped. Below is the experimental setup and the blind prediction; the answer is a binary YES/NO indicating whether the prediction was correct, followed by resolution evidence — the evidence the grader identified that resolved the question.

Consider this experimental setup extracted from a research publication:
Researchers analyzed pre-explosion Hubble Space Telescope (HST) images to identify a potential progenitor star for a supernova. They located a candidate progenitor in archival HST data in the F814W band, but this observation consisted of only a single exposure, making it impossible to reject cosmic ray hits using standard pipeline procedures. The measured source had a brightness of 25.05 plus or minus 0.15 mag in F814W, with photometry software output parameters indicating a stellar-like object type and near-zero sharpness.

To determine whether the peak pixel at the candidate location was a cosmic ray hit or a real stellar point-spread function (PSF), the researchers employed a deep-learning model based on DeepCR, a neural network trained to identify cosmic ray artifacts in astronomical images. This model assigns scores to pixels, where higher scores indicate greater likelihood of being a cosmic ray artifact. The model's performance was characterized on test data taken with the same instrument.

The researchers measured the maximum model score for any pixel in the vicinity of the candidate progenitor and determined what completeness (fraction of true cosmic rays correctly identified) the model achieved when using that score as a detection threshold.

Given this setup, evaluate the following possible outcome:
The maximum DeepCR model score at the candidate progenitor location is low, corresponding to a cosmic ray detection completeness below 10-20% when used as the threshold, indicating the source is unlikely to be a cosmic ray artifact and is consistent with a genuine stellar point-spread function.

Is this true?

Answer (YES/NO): NO